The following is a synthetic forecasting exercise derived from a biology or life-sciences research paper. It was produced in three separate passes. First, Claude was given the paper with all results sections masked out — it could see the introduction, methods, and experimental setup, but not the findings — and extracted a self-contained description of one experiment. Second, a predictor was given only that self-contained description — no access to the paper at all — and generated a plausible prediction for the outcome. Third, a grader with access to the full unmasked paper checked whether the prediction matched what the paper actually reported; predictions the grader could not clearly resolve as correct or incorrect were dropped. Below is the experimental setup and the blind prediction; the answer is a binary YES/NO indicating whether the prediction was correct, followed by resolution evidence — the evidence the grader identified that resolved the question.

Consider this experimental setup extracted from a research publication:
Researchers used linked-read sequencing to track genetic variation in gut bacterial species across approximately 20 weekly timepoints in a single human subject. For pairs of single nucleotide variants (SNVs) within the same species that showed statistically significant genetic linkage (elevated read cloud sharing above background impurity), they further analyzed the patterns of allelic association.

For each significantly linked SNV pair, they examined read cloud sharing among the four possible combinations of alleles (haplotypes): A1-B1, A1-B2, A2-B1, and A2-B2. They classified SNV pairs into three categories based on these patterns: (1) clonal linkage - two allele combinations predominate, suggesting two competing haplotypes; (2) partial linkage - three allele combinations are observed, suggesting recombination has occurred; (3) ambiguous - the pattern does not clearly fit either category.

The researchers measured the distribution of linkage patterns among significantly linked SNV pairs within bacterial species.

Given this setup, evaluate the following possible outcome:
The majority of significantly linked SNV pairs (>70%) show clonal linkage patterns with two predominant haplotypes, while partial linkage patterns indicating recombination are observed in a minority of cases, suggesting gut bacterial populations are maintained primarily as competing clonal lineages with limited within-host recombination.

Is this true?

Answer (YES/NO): YES